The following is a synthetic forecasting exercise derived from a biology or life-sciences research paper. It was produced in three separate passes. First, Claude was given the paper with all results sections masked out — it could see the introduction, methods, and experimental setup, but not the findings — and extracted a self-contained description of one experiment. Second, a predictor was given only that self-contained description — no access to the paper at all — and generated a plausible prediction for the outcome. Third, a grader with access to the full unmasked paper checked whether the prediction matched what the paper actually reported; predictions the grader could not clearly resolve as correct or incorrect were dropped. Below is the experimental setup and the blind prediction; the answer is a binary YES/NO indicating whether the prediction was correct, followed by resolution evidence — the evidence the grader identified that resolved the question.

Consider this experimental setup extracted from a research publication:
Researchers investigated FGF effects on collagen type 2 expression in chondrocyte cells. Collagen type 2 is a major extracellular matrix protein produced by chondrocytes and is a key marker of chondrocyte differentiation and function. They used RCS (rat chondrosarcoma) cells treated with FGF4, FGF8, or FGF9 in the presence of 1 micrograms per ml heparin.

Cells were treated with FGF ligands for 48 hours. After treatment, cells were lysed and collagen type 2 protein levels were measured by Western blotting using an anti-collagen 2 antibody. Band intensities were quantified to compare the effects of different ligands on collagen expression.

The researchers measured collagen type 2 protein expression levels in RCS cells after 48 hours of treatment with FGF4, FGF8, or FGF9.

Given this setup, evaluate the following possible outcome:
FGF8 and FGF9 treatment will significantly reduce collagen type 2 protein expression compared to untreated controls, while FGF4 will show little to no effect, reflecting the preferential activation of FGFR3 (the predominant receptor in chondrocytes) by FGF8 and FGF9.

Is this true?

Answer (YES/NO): NO